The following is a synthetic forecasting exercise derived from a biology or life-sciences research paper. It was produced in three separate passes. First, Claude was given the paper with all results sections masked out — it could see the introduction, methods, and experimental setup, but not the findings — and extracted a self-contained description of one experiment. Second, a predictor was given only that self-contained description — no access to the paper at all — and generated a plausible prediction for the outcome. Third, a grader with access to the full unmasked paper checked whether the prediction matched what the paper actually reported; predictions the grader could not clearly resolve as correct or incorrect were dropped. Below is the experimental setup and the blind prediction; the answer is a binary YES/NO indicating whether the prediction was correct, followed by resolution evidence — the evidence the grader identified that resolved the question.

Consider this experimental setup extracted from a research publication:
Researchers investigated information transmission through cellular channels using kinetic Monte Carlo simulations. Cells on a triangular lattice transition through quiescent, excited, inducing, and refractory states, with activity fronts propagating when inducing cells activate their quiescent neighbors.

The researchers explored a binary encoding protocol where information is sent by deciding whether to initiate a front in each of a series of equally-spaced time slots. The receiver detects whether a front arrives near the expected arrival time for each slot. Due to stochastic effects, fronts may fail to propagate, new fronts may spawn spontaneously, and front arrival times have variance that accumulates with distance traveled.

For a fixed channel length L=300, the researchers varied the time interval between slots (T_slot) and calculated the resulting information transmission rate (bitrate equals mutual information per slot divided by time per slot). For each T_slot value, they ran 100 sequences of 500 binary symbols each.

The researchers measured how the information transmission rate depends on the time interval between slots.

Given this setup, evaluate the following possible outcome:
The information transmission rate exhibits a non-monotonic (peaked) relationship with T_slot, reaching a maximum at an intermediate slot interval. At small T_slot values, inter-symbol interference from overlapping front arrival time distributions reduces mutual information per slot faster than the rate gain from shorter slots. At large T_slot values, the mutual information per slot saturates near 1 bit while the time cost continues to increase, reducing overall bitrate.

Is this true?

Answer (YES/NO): YES